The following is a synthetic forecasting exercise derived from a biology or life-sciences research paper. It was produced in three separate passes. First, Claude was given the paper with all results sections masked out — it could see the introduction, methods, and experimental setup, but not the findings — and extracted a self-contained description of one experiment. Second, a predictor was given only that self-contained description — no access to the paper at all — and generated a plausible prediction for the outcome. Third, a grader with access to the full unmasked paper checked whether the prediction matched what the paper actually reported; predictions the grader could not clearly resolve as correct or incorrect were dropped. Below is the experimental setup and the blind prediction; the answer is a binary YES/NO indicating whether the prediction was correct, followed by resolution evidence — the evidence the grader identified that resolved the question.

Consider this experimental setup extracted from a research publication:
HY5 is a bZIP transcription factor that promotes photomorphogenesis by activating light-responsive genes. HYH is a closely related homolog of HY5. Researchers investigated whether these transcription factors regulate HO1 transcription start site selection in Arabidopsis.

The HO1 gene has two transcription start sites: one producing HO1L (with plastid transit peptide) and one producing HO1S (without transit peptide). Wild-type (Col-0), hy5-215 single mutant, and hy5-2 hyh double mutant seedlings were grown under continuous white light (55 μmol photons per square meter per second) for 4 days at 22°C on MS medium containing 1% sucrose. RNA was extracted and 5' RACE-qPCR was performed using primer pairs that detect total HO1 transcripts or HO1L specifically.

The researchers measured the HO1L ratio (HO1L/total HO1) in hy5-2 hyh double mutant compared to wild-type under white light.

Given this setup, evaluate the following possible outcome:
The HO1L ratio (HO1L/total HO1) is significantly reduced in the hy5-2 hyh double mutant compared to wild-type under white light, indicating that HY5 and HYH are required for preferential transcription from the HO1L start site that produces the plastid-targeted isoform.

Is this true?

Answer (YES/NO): YES